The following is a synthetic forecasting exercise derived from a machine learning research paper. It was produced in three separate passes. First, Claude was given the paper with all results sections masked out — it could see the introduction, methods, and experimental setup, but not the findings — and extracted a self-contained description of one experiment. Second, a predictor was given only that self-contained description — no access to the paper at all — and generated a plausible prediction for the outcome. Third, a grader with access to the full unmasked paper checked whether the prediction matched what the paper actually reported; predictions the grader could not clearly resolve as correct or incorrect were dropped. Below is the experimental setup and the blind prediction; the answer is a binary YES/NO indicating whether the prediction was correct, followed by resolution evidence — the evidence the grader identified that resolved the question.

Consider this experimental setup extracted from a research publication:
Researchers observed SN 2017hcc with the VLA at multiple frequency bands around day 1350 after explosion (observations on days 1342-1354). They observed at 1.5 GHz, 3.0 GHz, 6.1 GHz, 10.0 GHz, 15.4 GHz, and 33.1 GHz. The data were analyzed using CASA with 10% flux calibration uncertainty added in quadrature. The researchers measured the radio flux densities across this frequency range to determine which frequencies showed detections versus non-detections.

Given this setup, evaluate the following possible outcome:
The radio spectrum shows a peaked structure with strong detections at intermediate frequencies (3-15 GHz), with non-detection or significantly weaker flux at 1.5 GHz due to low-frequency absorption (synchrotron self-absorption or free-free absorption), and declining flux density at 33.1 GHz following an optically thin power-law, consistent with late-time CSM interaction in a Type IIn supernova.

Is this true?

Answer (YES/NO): NO